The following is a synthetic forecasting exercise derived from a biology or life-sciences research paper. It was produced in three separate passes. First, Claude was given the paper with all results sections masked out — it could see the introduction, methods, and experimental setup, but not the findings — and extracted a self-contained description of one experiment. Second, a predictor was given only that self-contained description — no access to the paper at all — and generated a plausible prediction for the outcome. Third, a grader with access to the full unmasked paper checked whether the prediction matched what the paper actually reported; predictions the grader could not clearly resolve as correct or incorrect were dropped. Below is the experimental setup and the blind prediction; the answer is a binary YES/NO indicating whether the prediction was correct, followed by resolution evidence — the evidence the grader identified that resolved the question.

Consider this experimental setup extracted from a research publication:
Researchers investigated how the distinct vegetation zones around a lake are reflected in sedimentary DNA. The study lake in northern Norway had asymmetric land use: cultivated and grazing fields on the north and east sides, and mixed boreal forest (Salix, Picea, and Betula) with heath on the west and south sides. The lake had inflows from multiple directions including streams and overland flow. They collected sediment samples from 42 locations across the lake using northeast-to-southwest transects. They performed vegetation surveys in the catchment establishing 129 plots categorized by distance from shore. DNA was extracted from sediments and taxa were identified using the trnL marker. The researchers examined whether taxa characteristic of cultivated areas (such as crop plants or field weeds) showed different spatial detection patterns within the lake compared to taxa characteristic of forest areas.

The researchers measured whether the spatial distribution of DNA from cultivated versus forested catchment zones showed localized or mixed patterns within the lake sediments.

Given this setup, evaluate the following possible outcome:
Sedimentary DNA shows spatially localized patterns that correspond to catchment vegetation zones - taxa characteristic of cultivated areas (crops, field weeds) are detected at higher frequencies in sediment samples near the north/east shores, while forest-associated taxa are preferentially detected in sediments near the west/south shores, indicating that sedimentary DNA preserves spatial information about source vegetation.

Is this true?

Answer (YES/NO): NO